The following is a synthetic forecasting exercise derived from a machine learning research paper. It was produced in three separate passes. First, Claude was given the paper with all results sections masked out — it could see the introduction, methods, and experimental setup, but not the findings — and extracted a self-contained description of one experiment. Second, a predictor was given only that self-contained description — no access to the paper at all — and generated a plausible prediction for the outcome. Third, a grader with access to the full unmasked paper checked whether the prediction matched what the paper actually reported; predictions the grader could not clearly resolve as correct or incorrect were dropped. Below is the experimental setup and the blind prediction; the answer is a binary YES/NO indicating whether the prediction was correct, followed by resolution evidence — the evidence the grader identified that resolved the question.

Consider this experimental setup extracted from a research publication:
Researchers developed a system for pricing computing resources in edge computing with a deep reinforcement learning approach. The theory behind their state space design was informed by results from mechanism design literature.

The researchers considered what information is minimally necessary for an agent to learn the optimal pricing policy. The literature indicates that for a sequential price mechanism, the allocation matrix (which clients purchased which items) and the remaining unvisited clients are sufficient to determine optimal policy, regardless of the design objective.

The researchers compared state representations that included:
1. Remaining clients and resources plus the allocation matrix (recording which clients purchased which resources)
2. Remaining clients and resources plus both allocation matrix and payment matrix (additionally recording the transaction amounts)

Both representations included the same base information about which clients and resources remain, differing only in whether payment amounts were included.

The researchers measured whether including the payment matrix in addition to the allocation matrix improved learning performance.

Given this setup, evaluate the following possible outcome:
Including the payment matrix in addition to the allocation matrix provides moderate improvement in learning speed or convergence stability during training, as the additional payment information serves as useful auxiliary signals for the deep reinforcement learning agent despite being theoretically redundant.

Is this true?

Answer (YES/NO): YES